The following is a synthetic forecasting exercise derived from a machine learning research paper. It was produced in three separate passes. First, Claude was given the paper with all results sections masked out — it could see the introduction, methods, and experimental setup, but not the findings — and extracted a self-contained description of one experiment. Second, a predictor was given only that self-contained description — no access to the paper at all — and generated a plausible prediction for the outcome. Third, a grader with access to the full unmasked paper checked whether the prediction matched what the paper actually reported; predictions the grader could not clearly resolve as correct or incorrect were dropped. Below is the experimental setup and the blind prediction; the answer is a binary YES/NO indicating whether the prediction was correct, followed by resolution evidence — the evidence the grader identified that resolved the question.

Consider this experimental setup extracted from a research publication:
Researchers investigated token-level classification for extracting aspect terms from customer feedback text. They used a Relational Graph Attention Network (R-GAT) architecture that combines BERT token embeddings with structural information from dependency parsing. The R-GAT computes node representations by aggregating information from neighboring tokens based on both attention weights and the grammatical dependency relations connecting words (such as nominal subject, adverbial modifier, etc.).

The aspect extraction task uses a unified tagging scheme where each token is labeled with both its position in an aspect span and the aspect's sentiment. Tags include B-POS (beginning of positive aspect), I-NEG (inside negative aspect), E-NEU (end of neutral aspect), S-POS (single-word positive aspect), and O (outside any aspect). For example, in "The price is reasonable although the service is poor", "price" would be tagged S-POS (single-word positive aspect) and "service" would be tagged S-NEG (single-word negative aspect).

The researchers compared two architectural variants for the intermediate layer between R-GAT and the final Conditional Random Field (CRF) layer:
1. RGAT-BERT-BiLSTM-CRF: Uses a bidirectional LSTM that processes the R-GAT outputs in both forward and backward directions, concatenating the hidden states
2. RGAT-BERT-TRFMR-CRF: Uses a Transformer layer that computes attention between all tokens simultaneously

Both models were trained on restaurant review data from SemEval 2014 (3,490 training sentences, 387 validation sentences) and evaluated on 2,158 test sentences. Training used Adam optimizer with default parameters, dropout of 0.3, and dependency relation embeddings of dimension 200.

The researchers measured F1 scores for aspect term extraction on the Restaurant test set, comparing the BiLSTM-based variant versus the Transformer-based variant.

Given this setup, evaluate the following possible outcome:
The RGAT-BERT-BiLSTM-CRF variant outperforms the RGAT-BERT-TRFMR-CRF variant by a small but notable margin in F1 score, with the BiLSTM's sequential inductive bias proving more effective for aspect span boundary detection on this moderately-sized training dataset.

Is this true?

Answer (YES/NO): NO